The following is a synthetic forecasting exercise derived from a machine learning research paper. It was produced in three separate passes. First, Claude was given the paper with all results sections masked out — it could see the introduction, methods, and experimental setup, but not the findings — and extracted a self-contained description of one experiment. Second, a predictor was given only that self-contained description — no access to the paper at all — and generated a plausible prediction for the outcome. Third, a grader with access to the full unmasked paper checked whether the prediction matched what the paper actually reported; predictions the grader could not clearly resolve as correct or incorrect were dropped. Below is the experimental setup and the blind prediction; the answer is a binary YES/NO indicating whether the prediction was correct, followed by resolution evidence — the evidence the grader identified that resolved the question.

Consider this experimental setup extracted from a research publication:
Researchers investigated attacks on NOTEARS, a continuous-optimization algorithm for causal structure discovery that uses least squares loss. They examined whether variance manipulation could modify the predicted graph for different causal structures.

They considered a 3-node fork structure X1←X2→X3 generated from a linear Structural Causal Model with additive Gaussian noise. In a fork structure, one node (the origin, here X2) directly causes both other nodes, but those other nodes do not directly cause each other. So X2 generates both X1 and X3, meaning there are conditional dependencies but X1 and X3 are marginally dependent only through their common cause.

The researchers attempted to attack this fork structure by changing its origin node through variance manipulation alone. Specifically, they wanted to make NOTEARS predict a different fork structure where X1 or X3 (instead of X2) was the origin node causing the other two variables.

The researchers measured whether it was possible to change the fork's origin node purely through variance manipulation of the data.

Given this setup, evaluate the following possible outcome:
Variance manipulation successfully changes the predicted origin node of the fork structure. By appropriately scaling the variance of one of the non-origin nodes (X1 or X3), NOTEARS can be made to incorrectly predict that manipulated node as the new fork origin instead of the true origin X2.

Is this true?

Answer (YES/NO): NO